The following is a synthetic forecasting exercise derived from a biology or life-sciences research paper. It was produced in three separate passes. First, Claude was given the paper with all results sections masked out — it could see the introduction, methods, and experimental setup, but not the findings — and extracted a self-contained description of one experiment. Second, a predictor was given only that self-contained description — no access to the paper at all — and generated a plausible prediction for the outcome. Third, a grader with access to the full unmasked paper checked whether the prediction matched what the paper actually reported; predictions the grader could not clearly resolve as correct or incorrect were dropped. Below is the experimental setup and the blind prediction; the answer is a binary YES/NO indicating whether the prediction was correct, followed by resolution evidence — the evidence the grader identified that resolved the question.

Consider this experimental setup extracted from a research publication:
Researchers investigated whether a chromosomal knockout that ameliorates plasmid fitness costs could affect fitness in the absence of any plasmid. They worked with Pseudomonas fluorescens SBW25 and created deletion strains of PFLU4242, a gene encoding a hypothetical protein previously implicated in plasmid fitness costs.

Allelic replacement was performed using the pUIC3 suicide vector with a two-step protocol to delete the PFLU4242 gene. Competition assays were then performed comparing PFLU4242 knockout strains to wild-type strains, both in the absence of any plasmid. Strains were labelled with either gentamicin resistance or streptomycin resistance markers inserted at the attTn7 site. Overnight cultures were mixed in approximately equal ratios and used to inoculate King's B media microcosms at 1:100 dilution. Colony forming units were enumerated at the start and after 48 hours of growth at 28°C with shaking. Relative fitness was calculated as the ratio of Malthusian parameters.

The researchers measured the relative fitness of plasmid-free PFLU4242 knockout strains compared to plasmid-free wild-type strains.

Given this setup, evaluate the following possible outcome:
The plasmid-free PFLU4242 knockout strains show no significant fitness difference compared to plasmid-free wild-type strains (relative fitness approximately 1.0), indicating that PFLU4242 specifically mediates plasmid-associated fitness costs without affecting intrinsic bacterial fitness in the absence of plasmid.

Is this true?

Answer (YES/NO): YES